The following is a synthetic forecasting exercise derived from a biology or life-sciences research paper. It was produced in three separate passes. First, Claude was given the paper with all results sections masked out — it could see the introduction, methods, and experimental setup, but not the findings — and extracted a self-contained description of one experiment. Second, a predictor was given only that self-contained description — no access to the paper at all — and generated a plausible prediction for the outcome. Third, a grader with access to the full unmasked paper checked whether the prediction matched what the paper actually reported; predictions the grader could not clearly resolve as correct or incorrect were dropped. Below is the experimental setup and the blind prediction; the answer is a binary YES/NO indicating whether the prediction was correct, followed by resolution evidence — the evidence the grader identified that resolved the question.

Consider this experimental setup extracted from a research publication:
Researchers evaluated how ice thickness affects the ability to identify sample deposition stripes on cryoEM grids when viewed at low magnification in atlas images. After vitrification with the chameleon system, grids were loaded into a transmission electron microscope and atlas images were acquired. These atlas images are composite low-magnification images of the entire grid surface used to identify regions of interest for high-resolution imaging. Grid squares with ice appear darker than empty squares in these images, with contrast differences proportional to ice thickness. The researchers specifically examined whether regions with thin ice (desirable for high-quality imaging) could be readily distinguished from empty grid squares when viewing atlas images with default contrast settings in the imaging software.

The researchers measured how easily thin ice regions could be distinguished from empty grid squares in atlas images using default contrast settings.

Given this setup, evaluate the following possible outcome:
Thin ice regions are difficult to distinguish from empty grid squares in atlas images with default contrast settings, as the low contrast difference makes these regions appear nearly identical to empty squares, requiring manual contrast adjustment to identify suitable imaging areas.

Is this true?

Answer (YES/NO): YES